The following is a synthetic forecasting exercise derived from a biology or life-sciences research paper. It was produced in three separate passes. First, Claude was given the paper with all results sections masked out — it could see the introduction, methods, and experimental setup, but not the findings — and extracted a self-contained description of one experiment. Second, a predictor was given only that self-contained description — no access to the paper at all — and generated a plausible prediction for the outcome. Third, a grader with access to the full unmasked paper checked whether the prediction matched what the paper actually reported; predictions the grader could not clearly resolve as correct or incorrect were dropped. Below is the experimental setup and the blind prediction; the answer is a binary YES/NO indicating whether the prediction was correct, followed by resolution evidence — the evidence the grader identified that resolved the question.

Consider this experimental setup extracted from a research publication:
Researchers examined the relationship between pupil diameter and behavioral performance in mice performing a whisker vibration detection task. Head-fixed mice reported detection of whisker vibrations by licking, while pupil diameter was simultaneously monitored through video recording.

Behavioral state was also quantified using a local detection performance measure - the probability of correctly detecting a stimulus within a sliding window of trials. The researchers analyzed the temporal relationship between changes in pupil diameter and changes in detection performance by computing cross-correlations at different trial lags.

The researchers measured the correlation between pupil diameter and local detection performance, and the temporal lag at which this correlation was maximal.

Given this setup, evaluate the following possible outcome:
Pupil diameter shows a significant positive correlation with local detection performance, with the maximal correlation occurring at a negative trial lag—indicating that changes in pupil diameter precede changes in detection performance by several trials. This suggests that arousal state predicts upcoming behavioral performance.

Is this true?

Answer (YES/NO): NO